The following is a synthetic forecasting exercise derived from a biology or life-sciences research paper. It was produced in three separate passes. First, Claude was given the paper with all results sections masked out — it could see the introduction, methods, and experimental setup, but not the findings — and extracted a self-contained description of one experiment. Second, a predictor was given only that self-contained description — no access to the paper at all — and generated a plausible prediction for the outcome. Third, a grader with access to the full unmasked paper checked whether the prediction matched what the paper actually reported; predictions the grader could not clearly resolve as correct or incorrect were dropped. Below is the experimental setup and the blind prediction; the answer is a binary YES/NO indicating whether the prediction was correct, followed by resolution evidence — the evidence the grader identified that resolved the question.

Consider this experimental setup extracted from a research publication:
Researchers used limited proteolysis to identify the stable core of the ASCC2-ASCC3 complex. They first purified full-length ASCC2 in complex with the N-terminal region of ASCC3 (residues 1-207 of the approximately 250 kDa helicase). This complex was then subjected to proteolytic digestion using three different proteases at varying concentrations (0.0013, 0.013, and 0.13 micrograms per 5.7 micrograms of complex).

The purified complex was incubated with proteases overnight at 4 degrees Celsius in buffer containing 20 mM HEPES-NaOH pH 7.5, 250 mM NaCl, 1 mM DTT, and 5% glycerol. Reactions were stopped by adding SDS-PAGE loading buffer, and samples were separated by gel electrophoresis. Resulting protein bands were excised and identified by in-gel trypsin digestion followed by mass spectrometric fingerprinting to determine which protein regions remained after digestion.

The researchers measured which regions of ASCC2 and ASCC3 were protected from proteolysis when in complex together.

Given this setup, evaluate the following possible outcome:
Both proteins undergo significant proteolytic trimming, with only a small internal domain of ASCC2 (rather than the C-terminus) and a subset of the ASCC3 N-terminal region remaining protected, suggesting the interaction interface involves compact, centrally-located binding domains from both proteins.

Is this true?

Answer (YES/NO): NO